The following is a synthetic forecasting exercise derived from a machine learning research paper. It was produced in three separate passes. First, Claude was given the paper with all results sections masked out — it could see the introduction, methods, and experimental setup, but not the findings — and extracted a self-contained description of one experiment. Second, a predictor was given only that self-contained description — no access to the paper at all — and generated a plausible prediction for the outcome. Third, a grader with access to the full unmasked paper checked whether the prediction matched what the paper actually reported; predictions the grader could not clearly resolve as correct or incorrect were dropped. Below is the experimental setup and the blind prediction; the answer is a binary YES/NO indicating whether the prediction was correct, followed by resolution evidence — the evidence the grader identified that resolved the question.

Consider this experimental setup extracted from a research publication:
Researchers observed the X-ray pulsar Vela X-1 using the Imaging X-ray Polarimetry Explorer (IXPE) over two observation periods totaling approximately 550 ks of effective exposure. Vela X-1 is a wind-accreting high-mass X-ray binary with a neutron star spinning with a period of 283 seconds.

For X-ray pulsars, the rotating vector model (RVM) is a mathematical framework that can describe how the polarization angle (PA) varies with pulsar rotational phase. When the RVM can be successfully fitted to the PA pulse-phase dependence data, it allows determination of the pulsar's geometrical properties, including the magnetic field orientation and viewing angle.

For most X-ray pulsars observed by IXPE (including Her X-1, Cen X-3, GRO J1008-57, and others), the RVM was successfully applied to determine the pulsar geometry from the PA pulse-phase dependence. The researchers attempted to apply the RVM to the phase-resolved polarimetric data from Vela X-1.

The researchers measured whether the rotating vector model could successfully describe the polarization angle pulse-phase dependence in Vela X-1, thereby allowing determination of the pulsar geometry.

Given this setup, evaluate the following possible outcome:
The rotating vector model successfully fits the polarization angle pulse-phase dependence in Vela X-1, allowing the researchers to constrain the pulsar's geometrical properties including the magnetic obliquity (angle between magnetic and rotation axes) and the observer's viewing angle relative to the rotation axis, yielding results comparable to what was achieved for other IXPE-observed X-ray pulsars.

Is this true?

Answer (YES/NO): YES